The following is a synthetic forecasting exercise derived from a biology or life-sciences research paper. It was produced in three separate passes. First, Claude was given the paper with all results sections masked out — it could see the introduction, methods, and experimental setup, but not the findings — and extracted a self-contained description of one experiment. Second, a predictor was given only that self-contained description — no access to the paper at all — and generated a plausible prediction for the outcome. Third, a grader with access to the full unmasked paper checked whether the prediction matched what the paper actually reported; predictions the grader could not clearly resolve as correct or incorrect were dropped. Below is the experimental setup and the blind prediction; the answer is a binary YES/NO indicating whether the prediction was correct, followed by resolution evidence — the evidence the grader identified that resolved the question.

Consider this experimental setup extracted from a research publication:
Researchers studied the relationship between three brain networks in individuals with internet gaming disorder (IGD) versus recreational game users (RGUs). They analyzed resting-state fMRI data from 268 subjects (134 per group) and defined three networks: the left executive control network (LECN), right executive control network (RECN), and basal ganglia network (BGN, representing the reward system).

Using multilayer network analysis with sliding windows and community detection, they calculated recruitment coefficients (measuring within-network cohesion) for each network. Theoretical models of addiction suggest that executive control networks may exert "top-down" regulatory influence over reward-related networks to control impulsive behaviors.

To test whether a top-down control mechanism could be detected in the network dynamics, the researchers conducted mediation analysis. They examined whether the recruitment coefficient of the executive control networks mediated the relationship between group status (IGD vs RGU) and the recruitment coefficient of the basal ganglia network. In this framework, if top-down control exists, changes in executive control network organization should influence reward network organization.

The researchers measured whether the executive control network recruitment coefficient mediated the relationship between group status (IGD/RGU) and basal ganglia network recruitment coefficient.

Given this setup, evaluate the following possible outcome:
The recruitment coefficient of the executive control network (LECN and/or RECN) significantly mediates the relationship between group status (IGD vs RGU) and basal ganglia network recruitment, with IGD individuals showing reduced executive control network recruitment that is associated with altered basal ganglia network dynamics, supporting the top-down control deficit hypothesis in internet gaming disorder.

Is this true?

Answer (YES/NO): NO